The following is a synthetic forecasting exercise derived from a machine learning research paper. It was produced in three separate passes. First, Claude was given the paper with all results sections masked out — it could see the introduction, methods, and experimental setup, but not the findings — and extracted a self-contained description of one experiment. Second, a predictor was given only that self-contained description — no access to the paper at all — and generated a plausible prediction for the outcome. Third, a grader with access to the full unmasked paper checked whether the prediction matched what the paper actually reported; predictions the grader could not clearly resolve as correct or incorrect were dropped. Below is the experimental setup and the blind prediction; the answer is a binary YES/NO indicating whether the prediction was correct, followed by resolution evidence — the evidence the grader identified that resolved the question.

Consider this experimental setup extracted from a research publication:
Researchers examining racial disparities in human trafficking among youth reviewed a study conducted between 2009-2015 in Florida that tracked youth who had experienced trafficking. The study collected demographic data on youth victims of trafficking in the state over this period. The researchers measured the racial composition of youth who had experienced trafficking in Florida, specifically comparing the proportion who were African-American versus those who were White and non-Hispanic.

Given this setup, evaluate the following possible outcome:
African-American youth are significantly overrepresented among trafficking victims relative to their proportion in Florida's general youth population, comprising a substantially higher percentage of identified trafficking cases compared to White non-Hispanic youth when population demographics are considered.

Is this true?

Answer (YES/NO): YES